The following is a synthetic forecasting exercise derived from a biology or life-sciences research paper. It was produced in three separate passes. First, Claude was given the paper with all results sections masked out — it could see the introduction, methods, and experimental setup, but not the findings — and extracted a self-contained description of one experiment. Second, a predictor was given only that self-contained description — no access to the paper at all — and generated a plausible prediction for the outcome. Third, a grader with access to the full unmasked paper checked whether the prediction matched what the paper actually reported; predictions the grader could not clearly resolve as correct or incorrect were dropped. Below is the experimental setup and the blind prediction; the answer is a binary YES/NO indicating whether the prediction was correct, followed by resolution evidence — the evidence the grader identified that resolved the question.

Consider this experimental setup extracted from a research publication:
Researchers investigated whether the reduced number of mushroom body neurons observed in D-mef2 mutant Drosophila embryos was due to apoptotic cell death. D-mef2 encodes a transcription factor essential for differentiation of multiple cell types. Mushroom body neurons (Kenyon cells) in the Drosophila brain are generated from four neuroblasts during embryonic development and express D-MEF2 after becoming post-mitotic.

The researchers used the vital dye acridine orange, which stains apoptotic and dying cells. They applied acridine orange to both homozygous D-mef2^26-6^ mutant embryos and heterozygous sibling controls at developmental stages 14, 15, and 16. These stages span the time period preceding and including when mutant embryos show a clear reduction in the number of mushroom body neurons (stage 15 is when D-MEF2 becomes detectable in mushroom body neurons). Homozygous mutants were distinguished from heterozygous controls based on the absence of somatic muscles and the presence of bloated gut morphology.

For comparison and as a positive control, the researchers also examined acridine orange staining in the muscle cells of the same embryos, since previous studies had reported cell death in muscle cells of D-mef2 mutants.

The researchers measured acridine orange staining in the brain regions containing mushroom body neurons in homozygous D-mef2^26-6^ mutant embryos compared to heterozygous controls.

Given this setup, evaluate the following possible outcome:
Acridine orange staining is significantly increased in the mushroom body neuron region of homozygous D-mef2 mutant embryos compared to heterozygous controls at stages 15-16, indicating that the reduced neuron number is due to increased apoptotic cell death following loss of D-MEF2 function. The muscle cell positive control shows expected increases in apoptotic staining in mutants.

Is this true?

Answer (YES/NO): NO